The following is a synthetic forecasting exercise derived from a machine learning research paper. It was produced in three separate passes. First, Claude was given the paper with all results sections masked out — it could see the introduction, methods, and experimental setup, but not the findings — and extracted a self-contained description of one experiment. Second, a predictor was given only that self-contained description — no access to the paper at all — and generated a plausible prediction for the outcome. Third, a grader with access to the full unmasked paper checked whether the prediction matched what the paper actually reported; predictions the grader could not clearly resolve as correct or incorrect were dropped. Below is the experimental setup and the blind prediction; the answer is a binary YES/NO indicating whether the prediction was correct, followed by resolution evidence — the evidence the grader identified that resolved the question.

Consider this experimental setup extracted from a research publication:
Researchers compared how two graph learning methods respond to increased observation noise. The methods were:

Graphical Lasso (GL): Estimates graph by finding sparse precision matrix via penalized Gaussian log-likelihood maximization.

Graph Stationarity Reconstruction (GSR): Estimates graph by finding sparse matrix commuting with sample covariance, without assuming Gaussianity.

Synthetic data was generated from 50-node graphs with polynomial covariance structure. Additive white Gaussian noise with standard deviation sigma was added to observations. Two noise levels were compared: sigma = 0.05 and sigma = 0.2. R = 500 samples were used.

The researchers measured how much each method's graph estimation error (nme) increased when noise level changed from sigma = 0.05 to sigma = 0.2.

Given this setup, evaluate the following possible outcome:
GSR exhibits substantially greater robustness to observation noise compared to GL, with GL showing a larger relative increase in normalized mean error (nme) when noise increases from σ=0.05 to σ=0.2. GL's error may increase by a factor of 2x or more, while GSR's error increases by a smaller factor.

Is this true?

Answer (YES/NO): NO